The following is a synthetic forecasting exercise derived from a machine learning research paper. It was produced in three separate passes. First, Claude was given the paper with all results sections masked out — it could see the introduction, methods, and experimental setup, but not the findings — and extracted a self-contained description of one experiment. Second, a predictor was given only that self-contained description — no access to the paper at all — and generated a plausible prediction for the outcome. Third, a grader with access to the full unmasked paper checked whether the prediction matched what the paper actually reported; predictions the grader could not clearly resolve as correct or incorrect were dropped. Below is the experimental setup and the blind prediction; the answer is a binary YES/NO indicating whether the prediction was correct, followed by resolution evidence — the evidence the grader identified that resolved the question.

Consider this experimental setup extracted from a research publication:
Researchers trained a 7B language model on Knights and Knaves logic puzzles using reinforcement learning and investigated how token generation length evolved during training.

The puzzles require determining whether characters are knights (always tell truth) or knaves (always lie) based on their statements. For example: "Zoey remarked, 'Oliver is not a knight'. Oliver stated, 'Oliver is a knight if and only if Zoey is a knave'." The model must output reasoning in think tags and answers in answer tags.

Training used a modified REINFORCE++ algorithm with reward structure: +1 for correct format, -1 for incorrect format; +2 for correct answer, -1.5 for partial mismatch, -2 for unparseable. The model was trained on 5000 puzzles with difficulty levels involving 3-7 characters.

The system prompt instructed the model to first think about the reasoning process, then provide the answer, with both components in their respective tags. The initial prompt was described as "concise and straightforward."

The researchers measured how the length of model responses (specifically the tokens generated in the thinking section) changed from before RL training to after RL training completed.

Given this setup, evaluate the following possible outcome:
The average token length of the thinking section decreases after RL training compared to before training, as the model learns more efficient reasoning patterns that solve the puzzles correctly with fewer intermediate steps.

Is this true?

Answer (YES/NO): NO